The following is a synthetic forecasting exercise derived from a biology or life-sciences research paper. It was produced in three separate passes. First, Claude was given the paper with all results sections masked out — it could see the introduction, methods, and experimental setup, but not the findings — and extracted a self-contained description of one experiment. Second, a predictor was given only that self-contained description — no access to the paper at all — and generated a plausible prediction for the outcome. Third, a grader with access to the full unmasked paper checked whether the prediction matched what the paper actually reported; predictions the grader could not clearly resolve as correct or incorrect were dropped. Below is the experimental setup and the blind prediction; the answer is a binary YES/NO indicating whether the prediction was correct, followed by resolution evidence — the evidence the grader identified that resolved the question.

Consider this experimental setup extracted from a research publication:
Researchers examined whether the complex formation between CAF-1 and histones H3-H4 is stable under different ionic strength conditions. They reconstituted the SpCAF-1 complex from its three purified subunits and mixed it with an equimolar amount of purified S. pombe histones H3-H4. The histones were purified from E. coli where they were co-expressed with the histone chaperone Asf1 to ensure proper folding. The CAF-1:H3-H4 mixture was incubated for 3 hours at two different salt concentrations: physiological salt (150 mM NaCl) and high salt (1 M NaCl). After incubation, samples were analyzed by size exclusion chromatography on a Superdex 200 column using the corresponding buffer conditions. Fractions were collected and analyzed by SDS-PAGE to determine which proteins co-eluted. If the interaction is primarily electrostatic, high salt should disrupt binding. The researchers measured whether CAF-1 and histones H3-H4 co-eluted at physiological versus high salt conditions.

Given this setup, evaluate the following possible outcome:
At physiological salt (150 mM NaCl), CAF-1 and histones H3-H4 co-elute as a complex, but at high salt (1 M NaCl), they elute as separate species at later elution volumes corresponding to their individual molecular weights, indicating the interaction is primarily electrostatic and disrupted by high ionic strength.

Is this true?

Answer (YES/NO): NO